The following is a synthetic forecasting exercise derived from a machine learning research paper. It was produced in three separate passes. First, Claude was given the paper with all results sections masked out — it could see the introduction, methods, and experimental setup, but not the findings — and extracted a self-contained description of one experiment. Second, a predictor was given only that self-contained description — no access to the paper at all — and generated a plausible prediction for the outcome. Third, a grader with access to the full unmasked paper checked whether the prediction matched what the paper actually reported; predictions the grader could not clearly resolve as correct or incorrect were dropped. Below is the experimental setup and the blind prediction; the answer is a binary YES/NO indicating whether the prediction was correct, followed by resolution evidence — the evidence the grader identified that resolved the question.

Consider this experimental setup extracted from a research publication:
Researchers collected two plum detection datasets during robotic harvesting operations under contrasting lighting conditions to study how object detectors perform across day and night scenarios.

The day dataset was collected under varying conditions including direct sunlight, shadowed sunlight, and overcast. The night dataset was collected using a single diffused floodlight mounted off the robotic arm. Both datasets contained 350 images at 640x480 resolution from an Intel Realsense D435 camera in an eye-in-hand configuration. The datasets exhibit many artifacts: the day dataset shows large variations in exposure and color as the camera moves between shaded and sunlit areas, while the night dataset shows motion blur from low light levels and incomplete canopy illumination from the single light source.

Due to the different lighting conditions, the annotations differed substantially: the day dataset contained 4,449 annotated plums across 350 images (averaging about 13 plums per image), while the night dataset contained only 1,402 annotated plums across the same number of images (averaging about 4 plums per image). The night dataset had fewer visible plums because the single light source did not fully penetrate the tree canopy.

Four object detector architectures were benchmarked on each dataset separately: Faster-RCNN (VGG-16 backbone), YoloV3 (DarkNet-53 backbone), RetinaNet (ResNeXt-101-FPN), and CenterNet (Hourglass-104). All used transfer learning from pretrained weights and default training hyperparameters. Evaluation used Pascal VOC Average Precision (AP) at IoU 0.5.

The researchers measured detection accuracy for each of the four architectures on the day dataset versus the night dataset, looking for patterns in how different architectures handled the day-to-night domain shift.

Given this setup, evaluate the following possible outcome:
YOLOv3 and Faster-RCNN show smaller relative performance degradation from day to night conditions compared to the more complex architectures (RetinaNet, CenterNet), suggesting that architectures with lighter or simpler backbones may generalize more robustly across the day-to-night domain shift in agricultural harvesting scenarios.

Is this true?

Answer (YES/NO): NO